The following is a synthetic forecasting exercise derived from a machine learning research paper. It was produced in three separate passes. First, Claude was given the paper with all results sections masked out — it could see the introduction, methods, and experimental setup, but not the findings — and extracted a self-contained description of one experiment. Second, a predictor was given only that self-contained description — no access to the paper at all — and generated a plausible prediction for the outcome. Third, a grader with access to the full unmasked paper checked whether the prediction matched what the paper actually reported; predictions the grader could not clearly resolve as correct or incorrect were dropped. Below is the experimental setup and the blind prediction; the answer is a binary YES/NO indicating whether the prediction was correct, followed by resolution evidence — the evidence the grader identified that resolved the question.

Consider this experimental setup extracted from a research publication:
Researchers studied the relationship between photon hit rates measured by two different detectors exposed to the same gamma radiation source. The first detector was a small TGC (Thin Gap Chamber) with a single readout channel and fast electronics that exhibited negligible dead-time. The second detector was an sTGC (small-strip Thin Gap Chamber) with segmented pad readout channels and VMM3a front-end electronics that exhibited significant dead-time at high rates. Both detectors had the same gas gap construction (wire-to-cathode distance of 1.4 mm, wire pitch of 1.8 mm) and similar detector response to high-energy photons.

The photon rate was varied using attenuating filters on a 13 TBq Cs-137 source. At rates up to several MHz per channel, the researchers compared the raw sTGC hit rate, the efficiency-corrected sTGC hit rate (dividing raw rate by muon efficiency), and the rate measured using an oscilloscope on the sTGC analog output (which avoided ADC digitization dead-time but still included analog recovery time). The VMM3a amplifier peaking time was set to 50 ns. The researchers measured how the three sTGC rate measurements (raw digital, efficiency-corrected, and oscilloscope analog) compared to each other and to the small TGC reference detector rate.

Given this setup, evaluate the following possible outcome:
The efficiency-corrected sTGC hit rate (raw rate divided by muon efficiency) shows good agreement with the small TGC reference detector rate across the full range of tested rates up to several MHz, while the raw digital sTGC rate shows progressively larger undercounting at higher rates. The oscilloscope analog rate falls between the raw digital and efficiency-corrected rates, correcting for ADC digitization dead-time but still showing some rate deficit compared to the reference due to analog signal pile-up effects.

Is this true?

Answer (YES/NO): NO